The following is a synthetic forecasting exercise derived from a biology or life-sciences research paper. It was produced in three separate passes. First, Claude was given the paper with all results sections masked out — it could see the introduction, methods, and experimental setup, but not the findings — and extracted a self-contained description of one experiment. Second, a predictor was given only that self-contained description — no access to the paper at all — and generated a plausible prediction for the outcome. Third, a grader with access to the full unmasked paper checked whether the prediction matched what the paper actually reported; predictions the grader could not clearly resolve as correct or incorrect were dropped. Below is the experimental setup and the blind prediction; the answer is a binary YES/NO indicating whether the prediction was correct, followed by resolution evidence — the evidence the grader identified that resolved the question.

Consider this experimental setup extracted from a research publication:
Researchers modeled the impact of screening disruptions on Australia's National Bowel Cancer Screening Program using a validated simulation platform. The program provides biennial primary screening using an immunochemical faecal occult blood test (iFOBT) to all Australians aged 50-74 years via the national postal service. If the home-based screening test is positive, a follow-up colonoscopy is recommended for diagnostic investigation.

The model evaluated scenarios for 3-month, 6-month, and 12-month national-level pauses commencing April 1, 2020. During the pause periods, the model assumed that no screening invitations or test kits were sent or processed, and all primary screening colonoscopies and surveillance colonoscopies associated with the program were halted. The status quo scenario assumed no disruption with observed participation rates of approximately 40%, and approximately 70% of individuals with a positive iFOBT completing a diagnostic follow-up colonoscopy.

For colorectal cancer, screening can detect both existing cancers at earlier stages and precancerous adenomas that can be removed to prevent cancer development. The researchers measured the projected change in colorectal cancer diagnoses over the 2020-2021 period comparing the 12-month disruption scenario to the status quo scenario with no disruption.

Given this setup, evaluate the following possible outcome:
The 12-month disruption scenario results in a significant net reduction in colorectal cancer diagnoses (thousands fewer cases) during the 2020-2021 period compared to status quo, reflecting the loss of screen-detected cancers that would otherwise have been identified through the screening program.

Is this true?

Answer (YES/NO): YES